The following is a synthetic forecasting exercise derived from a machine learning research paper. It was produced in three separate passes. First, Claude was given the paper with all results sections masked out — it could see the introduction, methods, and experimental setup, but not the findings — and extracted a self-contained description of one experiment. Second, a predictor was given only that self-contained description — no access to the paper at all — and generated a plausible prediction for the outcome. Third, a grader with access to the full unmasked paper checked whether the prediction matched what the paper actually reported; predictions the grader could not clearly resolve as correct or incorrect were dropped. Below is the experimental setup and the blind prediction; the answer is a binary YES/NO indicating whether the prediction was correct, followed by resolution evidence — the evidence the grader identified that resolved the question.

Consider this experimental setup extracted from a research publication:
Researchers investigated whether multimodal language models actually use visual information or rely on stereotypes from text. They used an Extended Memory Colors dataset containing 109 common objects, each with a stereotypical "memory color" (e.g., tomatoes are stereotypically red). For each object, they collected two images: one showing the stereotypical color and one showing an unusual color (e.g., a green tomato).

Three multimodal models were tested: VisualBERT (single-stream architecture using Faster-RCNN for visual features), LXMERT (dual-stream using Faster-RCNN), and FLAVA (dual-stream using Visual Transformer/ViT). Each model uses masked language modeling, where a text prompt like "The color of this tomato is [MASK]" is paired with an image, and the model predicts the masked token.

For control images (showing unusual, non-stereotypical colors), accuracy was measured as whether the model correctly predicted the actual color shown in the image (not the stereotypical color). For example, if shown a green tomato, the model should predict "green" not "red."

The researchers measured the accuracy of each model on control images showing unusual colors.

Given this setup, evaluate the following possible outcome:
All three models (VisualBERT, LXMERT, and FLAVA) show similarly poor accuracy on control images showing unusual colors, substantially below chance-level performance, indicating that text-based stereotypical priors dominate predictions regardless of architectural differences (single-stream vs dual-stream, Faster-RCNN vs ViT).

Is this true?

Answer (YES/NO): NO